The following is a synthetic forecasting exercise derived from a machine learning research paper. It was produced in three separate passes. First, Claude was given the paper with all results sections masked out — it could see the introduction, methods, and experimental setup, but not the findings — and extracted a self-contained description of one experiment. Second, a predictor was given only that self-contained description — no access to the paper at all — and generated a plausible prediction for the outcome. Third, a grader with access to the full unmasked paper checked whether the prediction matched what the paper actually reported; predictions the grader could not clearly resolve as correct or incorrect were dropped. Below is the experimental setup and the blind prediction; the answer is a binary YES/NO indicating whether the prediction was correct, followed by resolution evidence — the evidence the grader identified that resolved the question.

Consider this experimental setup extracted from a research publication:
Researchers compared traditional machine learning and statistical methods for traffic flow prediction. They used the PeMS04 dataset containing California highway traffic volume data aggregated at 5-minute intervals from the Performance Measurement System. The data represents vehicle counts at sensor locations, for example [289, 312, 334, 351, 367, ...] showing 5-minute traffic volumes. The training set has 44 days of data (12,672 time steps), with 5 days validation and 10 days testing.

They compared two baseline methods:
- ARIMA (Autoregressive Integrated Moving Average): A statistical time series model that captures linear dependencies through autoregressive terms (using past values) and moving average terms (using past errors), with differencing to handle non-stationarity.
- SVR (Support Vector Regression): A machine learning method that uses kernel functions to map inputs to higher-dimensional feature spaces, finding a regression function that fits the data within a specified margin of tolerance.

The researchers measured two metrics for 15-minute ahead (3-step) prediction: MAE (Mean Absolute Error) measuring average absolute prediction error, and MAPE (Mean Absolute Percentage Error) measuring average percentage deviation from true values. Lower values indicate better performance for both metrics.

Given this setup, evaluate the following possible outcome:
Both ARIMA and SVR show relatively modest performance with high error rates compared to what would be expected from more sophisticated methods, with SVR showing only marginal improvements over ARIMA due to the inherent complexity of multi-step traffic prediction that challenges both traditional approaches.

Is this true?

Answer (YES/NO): NO